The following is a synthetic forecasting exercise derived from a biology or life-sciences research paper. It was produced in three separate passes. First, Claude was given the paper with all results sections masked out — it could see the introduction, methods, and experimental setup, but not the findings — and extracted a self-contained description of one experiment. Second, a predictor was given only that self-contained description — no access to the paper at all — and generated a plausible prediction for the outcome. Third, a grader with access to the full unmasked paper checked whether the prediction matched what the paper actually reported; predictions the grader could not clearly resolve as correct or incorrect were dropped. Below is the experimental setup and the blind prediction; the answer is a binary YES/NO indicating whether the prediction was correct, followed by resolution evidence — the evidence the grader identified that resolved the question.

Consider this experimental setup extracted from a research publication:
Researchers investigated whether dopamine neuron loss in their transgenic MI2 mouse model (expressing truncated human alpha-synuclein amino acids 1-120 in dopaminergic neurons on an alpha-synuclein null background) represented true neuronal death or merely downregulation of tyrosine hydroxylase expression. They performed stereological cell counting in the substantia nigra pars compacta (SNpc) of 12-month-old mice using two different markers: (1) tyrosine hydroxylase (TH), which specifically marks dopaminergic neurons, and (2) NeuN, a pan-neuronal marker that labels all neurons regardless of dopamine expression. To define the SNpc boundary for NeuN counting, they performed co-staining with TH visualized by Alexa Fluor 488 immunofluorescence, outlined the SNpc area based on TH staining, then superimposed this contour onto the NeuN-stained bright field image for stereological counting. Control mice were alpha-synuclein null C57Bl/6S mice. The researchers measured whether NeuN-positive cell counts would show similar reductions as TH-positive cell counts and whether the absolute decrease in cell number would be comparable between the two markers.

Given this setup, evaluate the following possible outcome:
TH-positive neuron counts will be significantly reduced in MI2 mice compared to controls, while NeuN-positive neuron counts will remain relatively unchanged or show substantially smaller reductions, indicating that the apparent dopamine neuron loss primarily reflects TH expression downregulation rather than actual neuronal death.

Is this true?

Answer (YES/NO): NO